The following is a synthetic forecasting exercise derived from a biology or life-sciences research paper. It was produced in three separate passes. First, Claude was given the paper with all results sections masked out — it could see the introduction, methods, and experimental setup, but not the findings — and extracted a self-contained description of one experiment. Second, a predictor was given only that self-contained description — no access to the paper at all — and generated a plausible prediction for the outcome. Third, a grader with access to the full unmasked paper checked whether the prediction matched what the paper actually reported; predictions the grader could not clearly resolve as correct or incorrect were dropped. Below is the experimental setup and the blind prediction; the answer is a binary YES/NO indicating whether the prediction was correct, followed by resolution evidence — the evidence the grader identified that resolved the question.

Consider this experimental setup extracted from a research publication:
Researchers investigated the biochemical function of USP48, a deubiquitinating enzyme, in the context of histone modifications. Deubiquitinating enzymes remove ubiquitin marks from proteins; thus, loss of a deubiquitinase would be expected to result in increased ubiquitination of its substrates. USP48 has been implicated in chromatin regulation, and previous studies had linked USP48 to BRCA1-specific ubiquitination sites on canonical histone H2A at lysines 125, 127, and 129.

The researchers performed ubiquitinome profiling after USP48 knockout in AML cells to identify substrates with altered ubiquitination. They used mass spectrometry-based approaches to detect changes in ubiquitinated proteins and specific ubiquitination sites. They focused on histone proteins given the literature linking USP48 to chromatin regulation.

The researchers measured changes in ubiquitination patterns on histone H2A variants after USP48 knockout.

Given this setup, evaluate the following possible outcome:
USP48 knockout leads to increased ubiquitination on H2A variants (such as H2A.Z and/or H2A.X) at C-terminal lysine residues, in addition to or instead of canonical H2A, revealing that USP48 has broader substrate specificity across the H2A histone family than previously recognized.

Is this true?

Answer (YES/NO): YES